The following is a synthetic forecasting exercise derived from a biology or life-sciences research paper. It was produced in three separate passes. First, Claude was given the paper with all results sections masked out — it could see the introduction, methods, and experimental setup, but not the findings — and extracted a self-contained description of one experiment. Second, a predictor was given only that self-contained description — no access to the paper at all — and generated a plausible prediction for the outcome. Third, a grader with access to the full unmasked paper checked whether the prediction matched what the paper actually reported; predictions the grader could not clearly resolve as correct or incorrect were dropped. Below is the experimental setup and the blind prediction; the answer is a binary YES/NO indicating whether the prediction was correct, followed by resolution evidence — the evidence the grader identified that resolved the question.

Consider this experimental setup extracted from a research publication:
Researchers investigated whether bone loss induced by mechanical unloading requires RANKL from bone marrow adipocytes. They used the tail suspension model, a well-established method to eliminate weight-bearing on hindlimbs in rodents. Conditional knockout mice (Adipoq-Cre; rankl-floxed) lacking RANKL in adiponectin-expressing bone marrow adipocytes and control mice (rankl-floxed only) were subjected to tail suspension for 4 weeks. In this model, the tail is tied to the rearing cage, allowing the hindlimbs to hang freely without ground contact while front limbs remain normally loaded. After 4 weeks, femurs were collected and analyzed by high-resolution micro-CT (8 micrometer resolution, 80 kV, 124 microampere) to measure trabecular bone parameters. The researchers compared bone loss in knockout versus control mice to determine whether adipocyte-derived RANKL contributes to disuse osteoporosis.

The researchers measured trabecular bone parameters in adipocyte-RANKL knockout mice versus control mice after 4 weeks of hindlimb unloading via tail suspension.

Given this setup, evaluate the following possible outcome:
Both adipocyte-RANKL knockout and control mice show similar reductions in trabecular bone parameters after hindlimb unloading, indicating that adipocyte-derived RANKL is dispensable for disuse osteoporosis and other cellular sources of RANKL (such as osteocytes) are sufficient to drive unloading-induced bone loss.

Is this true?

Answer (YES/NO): YES